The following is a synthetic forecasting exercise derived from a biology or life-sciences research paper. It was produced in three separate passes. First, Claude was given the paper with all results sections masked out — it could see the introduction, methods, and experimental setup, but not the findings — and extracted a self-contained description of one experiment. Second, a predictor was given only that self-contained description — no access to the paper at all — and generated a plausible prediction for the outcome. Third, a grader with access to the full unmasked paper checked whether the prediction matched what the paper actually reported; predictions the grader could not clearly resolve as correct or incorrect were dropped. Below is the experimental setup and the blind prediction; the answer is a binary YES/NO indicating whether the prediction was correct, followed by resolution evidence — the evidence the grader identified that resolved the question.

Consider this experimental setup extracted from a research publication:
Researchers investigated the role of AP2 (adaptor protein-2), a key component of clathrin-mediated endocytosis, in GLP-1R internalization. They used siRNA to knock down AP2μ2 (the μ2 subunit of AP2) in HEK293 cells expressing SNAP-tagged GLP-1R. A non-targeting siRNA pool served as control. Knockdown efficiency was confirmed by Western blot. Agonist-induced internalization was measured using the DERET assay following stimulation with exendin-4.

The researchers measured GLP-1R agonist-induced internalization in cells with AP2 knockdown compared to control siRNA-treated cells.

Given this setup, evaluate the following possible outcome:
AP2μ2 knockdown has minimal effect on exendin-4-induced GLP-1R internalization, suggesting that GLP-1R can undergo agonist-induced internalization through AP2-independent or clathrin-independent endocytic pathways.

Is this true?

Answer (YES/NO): NO